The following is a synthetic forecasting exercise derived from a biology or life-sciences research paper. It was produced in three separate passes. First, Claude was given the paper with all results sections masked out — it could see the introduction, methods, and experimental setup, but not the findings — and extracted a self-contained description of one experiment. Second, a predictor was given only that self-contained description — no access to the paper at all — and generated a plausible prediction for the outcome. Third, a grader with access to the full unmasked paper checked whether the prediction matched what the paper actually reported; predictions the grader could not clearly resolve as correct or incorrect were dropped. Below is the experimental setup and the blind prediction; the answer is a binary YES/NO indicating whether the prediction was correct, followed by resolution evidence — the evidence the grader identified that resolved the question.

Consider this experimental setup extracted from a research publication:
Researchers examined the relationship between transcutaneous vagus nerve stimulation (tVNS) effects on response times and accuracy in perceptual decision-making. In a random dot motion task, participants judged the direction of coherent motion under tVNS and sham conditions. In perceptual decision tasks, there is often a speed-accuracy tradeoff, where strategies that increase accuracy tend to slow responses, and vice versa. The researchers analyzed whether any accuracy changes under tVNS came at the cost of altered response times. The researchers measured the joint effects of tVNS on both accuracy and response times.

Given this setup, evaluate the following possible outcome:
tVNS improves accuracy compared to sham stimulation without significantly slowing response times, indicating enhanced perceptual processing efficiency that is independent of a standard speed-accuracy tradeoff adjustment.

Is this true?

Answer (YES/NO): YES